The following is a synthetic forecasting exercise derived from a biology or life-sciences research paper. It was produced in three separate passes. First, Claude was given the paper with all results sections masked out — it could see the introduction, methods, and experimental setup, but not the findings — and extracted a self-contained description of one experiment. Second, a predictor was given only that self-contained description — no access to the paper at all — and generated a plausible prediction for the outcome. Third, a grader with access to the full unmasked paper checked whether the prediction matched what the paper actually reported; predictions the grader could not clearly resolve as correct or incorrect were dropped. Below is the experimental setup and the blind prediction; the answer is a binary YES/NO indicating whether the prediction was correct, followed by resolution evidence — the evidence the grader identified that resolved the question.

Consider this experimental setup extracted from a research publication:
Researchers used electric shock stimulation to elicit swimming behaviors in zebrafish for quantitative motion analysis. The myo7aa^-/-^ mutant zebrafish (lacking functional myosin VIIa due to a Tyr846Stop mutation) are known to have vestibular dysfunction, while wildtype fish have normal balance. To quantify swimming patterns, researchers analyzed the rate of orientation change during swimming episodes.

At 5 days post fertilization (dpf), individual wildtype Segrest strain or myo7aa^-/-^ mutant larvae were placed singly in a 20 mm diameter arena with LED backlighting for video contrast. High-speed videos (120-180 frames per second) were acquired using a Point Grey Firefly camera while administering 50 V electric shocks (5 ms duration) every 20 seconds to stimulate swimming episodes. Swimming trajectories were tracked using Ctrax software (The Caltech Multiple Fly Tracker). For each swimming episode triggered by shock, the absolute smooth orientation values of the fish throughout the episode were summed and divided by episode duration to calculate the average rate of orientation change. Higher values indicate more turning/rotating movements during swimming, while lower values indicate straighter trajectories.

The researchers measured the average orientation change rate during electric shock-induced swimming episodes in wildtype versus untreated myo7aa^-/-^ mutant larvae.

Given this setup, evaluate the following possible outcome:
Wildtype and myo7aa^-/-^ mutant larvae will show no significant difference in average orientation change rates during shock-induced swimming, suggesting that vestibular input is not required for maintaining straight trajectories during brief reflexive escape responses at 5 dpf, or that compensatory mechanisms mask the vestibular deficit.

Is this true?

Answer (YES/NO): NO